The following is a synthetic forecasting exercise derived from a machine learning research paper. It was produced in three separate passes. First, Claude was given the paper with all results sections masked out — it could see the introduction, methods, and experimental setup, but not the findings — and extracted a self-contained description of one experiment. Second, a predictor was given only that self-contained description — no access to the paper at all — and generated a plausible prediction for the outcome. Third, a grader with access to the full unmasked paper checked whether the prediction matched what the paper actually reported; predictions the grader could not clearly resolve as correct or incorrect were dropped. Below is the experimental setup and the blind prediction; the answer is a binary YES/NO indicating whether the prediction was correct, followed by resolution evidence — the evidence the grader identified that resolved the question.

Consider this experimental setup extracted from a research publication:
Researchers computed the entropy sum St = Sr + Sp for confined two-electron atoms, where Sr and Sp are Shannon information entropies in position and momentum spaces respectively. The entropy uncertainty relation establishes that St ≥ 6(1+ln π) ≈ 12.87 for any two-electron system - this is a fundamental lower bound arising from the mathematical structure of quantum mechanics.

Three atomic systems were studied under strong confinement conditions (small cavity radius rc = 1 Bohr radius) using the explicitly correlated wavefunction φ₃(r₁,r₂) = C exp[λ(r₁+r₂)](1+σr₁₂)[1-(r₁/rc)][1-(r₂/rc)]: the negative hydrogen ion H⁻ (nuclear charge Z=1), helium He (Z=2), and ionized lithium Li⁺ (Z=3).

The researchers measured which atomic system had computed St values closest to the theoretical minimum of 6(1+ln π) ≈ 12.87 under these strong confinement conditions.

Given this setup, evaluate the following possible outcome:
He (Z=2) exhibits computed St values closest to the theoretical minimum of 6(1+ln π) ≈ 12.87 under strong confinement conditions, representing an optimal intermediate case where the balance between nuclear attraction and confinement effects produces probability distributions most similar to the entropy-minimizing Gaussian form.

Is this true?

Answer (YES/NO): NO